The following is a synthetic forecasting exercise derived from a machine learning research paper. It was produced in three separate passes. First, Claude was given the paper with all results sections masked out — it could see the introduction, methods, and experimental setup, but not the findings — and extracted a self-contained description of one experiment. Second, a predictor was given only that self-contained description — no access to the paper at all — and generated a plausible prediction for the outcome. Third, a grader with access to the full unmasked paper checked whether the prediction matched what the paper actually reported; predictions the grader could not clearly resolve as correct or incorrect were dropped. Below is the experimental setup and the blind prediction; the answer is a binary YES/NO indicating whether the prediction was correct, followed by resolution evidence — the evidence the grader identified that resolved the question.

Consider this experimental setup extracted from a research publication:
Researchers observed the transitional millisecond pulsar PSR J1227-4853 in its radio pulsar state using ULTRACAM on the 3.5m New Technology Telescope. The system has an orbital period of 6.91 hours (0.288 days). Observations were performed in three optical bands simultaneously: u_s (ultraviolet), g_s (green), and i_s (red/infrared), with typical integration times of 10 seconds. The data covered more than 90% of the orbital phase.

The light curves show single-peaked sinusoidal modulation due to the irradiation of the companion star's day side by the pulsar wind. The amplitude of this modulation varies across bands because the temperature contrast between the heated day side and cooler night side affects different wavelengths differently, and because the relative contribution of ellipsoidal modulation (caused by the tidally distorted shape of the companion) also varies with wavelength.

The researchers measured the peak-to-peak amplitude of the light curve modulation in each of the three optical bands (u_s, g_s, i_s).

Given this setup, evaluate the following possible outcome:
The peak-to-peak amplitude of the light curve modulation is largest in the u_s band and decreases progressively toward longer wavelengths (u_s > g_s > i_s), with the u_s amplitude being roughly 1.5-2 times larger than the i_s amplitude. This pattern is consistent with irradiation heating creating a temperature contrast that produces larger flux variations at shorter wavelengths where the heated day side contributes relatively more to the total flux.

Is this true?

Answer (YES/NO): NO